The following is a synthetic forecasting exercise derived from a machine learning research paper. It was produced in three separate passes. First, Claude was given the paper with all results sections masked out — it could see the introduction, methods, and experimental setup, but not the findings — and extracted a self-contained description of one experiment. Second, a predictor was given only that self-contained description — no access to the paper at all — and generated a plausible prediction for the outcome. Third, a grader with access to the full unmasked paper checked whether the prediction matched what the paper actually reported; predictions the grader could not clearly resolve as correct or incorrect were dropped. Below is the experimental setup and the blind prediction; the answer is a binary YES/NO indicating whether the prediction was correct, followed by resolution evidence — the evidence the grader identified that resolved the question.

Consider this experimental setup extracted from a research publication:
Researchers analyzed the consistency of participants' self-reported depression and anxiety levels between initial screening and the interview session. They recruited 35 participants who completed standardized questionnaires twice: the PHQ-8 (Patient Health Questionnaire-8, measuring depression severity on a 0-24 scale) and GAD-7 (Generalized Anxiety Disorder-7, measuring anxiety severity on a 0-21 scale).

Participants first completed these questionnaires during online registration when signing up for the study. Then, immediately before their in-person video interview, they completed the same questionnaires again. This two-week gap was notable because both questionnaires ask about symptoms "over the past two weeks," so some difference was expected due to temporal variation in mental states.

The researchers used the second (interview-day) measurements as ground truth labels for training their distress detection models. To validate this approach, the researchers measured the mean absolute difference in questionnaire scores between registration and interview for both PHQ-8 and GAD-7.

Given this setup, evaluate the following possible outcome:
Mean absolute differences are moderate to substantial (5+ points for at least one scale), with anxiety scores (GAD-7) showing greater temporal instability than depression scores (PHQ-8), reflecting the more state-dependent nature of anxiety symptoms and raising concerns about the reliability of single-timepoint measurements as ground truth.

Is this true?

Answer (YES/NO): NO